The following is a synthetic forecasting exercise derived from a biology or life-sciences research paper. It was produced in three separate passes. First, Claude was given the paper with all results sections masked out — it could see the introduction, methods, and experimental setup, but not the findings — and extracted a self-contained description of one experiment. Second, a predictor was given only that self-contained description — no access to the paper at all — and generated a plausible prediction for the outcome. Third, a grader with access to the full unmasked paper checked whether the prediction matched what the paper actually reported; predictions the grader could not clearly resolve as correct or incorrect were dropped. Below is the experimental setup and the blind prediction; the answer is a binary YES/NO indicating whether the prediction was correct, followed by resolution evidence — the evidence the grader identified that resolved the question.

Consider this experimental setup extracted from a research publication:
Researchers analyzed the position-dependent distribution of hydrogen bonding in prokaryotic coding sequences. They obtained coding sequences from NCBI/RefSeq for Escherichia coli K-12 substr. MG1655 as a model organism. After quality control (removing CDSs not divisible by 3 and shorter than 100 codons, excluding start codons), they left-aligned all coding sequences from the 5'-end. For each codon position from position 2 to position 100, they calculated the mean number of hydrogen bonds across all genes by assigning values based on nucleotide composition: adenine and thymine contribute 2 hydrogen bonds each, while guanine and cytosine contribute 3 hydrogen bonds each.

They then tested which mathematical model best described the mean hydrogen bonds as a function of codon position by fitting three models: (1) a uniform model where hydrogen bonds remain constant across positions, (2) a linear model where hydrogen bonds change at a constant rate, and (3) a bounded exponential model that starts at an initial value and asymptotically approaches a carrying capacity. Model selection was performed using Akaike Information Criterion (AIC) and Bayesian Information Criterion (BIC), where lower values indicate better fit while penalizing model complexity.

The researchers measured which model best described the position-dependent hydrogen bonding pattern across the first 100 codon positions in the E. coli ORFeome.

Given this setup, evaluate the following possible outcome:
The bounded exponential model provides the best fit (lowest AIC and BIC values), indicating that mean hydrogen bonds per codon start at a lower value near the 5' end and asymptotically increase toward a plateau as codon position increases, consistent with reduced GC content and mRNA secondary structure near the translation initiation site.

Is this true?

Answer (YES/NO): YES